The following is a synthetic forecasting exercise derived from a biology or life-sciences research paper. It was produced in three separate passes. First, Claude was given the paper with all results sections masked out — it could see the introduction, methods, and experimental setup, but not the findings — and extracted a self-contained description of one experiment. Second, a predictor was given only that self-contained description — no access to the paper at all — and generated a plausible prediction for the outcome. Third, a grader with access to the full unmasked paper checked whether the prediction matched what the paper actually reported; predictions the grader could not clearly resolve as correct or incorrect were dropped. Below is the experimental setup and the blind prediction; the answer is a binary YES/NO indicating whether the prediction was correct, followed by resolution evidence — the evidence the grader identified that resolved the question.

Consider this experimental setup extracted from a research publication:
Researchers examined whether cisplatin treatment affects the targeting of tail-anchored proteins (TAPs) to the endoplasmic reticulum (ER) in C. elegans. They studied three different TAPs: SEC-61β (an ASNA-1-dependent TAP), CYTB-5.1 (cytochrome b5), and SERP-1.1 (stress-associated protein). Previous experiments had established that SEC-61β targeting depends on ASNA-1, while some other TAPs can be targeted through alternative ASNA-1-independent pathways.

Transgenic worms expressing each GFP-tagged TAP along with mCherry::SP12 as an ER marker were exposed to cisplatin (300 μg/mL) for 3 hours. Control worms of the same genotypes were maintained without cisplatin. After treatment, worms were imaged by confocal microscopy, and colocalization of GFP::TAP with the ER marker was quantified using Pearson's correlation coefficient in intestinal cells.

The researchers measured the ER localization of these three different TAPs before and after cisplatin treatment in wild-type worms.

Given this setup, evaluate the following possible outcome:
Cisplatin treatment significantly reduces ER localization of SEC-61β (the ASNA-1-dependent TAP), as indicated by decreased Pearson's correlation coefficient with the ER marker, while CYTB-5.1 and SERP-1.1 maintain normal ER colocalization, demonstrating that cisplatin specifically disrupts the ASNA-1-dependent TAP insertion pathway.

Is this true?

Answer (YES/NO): YES